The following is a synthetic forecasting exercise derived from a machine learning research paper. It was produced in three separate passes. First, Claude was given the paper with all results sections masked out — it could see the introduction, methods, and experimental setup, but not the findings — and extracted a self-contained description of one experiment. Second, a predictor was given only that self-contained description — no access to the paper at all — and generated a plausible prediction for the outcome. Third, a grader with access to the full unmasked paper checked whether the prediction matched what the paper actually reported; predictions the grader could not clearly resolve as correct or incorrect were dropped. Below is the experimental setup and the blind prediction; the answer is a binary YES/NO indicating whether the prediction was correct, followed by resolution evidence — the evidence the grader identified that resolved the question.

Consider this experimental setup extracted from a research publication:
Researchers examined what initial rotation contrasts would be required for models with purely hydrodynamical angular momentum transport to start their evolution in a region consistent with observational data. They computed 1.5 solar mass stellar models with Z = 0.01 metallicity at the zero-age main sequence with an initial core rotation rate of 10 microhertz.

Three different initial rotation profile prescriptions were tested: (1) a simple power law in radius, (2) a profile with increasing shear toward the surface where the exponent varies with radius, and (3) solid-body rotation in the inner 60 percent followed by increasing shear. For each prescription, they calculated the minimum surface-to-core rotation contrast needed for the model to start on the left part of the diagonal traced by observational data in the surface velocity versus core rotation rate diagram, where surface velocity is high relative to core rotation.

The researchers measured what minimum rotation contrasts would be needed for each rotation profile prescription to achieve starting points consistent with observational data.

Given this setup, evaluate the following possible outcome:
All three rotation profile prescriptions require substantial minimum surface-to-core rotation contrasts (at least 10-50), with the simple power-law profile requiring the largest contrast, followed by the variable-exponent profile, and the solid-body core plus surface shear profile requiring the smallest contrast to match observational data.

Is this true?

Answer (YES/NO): NO